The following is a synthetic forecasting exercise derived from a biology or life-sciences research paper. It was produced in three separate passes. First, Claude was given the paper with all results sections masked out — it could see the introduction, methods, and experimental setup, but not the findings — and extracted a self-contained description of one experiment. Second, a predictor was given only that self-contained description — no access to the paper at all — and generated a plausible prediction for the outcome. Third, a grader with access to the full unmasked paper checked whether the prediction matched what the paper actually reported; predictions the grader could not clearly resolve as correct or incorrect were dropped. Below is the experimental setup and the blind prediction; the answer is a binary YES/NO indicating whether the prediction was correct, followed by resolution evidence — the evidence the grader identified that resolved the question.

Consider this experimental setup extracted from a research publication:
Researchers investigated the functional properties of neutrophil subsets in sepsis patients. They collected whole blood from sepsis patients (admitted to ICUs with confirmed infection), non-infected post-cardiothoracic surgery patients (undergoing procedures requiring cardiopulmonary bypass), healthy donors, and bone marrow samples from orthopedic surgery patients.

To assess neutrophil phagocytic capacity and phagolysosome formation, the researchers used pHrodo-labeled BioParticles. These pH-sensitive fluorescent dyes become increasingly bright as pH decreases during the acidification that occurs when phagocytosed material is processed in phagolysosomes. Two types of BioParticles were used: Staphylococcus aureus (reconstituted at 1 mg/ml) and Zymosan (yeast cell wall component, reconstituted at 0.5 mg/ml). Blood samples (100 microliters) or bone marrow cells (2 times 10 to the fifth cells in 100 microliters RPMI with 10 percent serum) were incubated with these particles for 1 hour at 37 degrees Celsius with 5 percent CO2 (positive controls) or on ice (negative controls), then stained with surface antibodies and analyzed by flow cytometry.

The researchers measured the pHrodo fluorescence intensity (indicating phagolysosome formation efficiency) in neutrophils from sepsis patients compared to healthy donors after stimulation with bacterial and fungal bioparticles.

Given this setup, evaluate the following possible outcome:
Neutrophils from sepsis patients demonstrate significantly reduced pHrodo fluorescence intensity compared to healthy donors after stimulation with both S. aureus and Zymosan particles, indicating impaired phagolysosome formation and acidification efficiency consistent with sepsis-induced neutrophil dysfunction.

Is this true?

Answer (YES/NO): YES